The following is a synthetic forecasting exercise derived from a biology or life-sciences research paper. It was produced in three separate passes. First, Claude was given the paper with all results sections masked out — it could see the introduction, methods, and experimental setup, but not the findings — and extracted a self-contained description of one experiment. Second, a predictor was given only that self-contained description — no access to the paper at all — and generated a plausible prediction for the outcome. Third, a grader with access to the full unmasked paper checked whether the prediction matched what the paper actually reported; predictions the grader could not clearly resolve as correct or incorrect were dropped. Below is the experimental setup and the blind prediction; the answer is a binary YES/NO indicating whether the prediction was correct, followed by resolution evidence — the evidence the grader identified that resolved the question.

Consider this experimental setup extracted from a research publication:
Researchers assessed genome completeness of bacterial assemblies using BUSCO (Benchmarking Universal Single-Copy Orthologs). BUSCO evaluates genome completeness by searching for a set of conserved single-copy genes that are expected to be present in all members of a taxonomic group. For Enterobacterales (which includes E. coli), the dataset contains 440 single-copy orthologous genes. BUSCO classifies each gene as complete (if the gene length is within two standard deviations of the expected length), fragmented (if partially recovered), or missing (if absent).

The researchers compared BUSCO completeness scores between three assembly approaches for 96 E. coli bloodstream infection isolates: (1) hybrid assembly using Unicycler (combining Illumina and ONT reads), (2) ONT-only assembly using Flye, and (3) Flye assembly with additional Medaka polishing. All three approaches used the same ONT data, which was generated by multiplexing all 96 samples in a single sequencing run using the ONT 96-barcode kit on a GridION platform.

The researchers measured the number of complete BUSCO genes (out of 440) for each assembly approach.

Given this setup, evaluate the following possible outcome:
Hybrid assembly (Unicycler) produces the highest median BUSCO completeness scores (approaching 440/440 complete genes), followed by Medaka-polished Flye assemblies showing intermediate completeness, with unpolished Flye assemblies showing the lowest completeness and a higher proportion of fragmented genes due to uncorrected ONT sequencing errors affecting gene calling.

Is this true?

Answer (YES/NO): YES